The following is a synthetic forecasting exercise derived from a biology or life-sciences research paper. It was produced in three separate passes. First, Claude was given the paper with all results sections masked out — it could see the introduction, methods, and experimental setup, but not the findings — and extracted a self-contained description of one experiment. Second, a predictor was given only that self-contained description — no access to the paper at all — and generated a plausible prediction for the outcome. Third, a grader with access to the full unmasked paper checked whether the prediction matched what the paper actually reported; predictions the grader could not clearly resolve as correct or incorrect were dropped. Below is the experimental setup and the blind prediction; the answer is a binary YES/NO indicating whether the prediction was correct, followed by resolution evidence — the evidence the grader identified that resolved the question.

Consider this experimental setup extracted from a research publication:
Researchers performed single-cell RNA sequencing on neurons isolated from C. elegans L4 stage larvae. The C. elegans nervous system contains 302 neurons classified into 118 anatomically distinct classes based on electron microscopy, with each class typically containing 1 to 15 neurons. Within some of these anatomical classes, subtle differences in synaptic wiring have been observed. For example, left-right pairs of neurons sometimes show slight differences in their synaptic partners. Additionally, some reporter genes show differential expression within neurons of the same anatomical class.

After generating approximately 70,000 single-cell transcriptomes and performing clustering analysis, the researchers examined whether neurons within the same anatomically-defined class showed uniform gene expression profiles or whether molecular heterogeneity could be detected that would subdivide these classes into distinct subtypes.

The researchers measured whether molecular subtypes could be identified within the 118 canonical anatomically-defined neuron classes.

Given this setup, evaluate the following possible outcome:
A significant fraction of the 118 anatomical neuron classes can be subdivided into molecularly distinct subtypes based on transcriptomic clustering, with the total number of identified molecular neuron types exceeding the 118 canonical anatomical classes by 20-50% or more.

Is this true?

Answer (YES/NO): NO